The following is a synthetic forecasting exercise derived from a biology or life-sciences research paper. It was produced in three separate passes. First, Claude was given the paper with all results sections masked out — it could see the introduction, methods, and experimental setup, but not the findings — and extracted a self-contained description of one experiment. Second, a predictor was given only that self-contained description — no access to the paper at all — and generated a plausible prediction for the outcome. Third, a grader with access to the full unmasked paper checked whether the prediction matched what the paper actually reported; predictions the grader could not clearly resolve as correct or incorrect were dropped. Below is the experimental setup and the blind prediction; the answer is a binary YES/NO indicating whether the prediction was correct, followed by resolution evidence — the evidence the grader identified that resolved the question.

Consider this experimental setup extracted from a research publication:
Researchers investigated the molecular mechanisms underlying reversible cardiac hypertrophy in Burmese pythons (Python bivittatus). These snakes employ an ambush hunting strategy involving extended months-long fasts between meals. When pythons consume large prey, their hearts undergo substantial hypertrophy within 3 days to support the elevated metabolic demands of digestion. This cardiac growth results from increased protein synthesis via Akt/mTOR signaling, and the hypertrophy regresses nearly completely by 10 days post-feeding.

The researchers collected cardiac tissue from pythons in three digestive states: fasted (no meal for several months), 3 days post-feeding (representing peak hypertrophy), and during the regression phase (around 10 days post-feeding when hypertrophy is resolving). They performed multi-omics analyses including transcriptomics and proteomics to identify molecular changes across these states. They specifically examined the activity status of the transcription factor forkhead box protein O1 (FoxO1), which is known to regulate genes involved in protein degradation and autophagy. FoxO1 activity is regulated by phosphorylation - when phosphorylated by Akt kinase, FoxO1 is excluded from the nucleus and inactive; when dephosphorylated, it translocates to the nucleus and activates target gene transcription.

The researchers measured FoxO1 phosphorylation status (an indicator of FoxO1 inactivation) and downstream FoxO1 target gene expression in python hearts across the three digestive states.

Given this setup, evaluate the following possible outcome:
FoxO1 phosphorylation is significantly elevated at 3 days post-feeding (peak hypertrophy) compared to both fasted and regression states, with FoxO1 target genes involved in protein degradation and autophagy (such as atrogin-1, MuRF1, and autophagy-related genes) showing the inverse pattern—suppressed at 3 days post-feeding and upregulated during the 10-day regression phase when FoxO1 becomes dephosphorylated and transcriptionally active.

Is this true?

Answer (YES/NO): YES